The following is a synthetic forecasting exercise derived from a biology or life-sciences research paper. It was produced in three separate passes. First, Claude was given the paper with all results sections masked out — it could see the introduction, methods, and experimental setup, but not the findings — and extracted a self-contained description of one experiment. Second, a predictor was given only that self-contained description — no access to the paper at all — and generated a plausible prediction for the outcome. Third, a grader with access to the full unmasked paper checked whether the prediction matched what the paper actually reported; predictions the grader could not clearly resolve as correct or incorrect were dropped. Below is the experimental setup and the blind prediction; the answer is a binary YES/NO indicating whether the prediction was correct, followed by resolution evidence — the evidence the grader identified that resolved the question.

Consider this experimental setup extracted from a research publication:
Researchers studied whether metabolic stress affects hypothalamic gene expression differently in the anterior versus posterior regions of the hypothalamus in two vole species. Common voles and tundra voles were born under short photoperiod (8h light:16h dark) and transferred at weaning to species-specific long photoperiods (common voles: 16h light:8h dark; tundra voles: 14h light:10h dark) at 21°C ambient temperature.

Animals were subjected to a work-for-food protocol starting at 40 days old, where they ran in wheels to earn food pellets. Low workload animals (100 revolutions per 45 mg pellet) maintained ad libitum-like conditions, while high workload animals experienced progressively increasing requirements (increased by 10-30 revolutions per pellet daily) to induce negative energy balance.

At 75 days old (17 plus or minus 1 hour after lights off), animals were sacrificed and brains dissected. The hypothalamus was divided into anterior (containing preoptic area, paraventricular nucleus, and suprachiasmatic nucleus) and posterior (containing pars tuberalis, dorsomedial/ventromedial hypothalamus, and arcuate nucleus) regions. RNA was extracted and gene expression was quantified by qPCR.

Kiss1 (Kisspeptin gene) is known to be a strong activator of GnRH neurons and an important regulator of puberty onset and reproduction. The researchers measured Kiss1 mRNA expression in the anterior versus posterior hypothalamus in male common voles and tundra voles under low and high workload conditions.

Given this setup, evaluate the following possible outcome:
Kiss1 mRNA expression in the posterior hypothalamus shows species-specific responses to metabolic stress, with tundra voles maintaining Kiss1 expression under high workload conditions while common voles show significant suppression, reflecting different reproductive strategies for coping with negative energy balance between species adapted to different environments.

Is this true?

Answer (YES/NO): NO